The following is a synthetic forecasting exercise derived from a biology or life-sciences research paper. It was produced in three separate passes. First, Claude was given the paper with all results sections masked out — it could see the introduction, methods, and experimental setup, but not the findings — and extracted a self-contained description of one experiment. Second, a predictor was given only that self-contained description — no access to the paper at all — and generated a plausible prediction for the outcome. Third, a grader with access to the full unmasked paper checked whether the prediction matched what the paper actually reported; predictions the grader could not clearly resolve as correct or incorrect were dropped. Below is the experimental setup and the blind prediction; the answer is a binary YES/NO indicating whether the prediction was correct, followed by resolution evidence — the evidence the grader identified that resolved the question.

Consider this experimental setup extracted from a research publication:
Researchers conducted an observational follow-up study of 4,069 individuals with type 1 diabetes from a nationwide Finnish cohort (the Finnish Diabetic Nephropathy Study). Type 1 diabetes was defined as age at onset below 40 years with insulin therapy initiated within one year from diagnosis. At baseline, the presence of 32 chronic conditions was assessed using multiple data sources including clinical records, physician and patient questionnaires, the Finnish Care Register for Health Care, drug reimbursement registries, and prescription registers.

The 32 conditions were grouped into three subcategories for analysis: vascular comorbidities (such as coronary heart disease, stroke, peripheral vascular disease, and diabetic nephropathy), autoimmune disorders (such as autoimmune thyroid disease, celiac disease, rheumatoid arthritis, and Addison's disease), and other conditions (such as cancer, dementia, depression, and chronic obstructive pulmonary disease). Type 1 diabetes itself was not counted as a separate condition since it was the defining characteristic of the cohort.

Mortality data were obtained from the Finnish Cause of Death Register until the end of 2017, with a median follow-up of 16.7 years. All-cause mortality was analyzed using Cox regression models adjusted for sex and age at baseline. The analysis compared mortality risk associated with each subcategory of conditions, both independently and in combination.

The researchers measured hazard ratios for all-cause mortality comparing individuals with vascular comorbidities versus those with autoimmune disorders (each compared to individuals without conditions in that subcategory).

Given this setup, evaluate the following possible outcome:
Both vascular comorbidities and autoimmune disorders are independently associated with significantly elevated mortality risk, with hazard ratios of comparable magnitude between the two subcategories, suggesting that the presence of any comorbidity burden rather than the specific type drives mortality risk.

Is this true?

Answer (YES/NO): NO